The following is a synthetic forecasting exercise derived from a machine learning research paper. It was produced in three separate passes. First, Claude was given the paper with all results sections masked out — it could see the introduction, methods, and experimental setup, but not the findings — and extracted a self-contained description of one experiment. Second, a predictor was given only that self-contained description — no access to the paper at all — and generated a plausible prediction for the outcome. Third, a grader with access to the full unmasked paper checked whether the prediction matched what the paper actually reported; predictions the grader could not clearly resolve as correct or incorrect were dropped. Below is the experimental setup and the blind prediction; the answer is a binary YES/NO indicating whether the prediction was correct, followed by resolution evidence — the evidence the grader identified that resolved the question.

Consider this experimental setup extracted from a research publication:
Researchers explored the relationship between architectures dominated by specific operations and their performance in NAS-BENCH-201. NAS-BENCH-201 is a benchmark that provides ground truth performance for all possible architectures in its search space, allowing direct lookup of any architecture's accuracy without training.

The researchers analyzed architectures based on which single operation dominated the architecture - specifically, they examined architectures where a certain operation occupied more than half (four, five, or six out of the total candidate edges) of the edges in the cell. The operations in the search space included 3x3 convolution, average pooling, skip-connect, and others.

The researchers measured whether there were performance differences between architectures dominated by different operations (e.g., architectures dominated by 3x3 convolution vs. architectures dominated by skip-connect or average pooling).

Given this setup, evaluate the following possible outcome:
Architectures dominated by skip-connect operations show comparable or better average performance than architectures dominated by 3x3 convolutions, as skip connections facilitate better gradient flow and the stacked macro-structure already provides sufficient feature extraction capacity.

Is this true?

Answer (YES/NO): NO